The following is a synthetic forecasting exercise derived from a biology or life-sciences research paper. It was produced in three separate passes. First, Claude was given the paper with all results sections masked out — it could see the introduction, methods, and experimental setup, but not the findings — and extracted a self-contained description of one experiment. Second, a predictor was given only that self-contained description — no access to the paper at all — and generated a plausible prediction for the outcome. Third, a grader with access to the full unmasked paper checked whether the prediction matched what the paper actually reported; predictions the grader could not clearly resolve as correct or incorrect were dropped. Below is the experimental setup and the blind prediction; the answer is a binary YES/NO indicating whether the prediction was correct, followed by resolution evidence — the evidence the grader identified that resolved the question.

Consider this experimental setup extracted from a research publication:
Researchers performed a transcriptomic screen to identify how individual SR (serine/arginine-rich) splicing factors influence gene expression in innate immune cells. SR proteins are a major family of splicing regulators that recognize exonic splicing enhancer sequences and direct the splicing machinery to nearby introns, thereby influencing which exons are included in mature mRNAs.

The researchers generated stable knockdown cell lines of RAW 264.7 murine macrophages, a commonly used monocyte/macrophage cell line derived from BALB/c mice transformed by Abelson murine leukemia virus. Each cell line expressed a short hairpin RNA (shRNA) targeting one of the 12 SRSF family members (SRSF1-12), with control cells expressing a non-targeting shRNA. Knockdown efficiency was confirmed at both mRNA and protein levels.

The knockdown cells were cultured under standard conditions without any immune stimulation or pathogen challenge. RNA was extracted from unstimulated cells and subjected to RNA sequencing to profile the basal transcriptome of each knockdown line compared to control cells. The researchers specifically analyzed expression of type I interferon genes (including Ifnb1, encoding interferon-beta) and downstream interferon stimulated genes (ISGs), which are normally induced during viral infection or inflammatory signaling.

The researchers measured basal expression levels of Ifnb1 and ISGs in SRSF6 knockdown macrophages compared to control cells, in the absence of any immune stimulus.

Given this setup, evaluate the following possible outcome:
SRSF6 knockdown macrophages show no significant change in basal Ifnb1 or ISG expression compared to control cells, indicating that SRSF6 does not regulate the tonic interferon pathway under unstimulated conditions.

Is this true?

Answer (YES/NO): NO